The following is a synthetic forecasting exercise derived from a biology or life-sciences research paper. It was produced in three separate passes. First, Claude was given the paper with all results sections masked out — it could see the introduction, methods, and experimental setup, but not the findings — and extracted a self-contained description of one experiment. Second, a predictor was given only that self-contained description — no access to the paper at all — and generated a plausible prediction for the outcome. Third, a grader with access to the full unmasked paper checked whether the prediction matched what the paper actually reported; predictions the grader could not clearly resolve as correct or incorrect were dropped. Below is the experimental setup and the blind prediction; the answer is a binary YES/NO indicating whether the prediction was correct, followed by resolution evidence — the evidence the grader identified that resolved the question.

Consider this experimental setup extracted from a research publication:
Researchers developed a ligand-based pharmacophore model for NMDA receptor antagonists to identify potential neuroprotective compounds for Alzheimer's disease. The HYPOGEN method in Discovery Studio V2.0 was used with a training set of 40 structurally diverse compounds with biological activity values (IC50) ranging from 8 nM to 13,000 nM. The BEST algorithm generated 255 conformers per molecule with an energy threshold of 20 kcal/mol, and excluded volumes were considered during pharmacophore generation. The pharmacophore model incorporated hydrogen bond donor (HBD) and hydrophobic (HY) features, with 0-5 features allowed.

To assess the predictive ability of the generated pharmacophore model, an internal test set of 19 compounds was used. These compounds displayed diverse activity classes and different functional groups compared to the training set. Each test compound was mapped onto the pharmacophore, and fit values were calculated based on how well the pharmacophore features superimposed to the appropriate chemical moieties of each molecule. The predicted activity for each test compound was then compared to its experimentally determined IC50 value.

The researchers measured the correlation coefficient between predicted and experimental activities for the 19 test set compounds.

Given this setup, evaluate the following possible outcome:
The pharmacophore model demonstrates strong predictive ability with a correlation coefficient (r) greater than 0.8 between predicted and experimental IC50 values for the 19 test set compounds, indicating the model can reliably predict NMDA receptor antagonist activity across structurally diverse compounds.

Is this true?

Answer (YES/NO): YES